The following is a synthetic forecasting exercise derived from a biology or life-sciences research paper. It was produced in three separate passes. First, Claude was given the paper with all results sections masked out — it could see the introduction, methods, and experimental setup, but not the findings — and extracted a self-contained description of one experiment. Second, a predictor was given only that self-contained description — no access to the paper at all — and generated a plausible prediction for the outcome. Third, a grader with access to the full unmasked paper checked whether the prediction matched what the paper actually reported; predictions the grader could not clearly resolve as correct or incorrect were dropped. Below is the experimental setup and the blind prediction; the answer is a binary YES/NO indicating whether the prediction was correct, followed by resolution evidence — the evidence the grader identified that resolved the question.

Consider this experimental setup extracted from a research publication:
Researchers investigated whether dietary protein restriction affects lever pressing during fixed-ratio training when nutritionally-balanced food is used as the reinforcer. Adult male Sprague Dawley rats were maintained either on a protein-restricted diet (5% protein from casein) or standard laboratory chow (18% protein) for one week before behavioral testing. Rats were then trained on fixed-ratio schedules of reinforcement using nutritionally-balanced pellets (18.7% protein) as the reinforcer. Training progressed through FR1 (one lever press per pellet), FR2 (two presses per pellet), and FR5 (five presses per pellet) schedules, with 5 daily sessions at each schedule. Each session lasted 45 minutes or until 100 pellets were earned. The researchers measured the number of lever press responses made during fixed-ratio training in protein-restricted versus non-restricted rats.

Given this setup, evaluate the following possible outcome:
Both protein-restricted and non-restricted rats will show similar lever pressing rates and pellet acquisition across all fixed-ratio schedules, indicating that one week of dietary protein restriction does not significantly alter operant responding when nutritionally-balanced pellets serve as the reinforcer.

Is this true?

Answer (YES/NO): YES